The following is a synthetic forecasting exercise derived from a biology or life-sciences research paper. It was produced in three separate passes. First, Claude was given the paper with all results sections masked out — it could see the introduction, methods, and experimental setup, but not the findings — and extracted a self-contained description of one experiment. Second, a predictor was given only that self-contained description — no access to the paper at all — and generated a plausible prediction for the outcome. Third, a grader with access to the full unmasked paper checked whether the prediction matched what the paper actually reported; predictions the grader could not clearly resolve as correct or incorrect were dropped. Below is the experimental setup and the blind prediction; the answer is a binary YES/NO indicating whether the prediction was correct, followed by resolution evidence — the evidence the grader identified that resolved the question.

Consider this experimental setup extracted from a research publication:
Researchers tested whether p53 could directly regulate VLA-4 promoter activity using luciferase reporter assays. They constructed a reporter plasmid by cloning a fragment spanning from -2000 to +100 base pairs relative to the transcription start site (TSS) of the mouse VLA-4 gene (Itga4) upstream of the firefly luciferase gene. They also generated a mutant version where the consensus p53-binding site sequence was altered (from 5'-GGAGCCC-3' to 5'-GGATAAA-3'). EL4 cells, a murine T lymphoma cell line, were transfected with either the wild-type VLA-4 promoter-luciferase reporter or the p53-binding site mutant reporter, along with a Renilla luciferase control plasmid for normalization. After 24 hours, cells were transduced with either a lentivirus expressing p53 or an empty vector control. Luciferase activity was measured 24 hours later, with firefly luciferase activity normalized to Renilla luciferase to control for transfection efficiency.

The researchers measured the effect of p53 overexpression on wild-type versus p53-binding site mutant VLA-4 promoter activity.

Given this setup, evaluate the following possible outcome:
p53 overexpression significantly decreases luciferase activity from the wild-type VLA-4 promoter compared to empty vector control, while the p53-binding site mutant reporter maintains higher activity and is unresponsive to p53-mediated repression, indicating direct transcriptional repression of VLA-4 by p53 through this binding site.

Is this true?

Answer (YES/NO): YES